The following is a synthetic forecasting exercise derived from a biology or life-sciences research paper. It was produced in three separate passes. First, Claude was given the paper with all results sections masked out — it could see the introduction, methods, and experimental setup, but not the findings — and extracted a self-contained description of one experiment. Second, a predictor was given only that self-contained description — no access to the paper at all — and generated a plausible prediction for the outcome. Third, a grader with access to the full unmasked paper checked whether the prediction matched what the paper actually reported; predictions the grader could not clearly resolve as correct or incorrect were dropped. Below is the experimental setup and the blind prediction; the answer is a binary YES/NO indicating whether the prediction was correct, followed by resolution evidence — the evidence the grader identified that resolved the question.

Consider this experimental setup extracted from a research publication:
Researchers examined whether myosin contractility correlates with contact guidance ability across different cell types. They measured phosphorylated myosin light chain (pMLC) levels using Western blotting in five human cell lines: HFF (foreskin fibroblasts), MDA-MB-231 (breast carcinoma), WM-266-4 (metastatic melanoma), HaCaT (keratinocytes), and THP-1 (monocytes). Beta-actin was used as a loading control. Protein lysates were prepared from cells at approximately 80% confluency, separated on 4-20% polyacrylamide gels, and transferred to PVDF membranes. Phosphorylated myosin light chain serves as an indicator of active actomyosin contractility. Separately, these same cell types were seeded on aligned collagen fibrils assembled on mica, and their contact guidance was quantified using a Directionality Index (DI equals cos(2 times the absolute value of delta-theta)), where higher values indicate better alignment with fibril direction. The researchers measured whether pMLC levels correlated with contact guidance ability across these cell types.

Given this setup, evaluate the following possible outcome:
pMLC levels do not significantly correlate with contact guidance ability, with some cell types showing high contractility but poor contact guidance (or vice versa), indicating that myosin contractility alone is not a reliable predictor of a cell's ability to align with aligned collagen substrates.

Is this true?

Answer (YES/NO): NO